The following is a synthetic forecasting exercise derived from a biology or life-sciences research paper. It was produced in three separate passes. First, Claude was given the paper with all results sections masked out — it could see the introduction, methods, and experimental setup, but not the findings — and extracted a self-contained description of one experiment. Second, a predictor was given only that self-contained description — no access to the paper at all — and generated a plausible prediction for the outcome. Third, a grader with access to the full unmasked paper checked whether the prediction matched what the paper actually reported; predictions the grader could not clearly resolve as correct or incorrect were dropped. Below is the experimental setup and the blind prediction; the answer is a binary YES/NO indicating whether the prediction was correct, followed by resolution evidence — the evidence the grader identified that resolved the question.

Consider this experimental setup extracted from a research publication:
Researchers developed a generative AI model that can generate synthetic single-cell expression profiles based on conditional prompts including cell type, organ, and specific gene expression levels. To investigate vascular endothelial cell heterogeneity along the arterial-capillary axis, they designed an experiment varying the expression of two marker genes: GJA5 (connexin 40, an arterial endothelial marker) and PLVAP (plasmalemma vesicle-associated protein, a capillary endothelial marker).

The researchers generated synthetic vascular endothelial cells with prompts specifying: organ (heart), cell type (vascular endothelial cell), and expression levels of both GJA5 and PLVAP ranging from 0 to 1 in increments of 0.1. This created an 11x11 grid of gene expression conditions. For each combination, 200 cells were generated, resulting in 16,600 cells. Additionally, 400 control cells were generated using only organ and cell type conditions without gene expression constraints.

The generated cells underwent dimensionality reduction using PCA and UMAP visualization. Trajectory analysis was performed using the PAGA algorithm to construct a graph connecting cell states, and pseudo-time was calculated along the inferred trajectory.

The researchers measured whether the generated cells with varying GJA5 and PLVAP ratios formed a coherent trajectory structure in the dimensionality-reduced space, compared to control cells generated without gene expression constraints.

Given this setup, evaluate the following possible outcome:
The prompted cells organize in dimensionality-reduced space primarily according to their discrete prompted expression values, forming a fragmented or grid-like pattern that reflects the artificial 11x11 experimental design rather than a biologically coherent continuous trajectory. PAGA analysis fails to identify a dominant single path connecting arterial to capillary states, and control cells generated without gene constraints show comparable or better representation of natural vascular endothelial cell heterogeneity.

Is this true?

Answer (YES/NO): NO